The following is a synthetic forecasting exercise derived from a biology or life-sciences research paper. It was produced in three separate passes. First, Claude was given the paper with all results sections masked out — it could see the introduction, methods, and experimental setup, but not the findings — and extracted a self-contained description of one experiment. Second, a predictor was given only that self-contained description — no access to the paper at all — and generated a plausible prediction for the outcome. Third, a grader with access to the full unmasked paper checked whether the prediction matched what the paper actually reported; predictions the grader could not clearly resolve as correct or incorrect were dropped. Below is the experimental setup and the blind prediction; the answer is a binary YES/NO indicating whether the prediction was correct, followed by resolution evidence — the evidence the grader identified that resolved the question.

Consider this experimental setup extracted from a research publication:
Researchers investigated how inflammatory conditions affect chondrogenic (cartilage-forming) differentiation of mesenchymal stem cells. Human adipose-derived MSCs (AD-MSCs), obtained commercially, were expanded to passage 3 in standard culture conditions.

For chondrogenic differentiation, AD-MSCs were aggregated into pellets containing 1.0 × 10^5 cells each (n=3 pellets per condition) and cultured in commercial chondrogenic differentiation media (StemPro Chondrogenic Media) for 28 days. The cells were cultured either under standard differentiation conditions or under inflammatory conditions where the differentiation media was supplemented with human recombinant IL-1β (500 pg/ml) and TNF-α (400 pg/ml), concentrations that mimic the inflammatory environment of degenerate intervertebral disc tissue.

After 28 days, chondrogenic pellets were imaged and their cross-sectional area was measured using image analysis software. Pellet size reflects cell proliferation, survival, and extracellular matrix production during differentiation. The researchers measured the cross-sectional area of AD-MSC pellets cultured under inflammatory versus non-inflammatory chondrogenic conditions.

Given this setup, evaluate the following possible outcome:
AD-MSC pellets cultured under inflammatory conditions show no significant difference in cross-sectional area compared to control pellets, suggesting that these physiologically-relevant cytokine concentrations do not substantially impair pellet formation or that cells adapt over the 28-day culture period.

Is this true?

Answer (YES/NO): NO